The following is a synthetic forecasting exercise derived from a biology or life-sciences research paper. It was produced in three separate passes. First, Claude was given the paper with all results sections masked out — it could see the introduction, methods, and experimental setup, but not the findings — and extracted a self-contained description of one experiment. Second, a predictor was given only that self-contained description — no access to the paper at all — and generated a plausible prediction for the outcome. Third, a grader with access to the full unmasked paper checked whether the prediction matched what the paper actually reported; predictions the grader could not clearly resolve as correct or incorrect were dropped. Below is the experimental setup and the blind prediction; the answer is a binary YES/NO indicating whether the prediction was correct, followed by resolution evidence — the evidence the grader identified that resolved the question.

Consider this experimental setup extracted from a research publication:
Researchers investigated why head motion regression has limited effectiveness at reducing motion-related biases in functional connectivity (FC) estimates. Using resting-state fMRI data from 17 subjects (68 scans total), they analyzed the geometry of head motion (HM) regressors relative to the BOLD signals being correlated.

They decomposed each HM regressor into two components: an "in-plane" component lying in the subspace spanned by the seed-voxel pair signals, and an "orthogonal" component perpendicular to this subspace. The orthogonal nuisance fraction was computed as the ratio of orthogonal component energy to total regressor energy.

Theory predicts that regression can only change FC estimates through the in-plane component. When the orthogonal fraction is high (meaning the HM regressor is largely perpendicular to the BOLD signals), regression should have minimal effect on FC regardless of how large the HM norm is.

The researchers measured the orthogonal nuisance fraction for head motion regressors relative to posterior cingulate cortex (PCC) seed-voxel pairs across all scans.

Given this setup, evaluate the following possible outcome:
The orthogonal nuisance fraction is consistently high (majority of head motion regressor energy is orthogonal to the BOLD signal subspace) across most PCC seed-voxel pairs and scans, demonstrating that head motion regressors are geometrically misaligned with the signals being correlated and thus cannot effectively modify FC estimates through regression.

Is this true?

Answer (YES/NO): YES